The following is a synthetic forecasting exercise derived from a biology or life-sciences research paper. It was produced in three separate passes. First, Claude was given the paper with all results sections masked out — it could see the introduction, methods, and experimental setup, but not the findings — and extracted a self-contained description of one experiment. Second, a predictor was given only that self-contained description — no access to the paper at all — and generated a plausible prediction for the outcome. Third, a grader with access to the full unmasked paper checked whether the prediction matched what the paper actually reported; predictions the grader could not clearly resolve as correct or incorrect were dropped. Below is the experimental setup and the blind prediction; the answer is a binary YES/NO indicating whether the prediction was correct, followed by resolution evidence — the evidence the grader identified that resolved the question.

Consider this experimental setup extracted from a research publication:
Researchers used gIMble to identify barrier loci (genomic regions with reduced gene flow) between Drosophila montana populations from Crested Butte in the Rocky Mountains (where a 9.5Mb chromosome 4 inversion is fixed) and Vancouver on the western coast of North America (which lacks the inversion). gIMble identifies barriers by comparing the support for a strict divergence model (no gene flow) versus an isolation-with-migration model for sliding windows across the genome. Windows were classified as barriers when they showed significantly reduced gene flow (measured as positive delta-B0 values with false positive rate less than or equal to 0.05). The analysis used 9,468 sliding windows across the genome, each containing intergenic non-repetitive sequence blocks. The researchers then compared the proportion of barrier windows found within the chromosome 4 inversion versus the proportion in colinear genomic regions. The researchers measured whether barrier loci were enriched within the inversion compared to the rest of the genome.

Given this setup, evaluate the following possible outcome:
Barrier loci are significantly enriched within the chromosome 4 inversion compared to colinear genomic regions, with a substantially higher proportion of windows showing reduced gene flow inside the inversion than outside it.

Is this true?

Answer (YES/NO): YES